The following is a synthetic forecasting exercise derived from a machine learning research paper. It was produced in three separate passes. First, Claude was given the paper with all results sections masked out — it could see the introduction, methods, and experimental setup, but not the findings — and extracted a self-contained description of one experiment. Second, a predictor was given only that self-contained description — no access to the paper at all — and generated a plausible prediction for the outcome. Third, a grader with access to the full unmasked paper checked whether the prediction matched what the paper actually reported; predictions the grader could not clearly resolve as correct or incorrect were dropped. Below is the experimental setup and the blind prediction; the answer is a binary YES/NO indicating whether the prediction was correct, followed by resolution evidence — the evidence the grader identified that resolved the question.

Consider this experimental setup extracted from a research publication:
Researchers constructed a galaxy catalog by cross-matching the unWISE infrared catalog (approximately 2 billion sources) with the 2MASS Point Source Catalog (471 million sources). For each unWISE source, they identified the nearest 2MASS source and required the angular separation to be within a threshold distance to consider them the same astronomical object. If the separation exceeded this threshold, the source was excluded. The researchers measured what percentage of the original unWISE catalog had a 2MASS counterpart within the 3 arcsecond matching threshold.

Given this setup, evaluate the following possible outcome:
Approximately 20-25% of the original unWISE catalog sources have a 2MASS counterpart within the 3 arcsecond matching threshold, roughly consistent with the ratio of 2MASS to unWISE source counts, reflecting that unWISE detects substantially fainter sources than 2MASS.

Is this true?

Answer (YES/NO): NO